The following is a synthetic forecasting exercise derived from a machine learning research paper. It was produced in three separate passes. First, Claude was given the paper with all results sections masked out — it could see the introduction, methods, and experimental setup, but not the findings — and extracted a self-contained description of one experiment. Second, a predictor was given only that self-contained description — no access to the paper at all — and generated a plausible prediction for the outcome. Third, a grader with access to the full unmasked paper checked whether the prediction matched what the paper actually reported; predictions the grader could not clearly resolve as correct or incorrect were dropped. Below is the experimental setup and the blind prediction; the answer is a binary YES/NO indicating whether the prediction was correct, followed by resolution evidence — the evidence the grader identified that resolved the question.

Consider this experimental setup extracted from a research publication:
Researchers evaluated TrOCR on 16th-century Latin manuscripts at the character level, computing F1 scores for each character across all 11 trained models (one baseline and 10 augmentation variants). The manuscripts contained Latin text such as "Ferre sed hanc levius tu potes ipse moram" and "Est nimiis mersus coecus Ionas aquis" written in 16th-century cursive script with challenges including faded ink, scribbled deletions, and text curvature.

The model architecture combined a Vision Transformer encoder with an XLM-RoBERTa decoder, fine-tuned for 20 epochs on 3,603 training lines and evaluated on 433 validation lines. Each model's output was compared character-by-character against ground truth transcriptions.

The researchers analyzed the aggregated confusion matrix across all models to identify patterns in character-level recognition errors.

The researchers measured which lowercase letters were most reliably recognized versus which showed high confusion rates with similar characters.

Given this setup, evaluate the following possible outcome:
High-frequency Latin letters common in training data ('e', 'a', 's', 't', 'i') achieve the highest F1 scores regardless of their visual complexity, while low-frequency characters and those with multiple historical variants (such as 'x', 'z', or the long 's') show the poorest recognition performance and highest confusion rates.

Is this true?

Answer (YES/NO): NO